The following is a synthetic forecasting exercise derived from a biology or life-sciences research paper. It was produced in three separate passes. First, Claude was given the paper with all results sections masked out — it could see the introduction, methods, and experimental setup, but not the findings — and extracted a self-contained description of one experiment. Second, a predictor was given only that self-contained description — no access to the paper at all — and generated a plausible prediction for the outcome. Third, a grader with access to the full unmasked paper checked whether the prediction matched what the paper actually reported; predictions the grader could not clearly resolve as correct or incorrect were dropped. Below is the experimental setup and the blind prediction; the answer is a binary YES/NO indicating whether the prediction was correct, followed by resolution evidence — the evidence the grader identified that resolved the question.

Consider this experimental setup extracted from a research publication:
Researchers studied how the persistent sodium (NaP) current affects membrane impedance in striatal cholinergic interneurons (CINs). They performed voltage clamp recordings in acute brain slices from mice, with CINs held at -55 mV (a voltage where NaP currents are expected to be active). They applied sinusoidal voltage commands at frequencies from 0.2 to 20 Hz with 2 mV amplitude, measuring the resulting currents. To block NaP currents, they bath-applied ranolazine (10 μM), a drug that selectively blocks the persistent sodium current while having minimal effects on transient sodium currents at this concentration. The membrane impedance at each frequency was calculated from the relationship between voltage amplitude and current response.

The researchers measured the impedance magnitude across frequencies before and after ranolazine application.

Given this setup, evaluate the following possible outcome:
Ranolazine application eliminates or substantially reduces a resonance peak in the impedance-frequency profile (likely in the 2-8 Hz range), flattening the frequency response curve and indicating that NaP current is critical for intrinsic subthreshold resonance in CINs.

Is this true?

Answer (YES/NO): NO